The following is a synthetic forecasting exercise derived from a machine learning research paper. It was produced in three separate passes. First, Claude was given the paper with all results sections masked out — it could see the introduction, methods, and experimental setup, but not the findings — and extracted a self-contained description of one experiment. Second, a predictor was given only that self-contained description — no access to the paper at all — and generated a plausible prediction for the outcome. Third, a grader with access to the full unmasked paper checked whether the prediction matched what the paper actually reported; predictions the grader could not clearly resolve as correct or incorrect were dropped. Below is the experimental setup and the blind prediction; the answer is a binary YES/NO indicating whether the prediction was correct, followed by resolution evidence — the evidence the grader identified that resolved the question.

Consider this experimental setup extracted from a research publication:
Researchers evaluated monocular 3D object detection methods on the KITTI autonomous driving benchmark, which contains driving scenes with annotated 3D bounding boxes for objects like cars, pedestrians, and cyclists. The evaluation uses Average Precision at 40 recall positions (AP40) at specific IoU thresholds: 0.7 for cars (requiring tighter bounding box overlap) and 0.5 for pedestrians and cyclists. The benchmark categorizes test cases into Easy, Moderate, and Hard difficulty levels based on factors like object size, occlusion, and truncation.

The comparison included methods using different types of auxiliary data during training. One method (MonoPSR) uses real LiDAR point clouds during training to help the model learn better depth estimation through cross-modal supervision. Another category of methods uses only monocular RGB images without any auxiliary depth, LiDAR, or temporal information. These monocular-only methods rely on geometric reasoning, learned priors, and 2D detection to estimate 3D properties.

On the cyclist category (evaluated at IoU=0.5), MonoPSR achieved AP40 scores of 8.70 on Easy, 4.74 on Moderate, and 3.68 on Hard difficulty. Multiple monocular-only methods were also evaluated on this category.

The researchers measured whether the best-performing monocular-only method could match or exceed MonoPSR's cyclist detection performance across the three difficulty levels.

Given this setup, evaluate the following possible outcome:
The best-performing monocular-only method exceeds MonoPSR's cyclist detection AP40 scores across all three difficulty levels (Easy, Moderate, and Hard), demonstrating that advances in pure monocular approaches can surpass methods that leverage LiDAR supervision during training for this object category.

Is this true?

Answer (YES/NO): NO